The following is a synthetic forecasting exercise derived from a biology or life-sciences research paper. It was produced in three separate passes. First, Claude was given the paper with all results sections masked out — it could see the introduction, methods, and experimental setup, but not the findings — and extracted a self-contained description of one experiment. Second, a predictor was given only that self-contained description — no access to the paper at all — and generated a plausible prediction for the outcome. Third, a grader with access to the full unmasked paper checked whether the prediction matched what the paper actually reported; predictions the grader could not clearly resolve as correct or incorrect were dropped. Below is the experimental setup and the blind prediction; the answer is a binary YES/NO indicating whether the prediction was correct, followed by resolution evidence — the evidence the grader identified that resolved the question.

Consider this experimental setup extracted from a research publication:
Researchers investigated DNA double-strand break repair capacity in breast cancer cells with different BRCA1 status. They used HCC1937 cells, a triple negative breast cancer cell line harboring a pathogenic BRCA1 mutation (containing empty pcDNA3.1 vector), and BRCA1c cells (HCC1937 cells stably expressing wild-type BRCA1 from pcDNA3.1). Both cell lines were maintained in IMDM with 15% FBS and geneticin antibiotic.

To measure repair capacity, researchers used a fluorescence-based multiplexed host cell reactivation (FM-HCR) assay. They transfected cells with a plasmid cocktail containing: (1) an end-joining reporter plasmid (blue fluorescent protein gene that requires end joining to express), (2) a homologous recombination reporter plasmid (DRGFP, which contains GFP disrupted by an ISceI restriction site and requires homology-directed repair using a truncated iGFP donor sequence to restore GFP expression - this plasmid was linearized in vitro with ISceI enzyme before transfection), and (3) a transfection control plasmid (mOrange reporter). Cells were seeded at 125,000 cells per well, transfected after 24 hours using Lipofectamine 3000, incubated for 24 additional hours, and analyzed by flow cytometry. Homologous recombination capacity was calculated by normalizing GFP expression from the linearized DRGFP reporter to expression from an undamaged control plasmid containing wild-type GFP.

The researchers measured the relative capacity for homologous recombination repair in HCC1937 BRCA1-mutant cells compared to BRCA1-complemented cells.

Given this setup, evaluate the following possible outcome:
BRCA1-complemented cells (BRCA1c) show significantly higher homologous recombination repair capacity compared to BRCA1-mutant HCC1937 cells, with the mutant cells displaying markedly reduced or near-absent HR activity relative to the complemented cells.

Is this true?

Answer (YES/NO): NO